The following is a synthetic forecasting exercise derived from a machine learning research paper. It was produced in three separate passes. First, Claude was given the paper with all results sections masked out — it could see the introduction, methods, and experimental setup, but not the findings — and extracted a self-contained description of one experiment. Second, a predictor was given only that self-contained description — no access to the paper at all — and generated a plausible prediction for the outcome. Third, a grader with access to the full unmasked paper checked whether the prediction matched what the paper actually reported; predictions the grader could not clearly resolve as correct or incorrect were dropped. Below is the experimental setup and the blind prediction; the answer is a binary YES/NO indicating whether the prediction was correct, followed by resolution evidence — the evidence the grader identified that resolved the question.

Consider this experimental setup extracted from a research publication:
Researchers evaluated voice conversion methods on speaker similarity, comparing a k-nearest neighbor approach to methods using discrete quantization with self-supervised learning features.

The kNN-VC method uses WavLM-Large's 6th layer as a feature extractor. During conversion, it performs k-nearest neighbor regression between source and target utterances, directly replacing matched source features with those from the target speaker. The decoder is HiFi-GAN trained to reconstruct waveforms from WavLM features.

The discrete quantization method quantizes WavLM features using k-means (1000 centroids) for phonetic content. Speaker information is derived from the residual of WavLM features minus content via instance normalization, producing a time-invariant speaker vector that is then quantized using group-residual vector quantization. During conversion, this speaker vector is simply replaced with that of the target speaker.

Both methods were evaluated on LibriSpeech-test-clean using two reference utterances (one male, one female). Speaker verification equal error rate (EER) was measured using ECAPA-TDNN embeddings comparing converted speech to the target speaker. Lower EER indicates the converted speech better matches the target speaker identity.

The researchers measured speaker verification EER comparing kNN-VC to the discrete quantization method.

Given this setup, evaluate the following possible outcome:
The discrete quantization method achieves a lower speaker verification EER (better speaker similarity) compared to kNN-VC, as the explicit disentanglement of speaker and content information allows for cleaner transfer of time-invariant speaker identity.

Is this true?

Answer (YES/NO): NO